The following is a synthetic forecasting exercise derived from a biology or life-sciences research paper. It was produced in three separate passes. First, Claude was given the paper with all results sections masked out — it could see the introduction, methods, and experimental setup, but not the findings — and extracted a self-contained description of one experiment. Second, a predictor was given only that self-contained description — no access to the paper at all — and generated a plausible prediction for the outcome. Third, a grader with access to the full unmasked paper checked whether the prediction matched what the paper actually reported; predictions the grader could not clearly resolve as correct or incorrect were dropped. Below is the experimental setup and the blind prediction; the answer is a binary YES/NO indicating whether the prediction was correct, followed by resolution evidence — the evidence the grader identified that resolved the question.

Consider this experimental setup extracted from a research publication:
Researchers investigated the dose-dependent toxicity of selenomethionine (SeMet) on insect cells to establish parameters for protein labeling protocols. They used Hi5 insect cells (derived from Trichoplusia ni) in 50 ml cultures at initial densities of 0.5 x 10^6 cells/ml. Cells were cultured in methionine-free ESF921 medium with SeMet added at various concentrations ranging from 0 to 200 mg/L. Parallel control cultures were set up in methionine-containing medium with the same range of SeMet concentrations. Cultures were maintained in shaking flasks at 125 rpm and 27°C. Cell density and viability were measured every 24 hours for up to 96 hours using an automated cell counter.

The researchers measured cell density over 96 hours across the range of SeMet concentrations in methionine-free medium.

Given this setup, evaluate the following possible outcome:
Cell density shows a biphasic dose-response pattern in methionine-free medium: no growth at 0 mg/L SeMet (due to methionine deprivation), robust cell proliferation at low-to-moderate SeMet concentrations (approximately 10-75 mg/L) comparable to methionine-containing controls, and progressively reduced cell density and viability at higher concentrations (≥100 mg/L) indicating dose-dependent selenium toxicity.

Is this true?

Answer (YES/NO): NO